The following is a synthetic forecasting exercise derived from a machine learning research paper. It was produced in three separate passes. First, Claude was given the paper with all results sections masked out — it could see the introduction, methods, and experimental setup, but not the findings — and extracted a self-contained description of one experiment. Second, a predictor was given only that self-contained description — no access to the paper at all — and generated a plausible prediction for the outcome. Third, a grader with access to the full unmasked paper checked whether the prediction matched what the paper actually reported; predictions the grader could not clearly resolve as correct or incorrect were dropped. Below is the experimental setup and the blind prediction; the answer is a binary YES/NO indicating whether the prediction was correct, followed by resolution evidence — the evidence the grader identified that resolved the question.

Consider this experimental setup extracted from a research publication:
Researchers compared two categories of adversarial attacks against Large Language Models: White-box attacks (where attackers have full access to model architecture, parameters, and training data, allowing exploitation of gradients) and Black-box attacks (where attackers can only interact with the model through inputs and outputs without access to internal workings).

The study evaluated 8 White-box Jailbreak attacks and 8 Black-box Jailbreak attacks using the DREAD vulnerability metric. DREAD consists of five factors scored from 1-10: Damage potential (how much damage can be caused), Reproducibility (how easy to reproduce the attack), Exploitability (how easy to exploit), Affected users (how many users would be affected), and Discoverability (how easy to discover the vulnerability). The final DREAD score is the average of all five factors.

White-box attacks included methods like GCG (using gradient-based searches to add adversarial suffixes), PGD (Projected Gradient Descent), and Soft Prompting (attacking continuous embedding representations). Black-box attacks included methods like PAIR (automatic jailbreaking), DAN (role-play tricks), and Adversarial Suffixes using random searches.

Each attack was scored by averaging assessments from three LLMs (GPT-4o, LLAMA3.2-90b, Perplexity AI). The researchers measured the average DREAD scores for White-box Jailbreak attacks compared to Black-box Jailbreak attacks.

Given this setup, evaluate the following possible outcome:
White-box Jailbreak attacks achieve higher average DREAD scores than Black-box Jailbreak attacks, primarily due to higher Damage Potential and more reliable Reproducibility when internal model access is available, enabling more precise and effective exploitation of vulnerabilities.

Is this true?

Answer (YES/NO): NO